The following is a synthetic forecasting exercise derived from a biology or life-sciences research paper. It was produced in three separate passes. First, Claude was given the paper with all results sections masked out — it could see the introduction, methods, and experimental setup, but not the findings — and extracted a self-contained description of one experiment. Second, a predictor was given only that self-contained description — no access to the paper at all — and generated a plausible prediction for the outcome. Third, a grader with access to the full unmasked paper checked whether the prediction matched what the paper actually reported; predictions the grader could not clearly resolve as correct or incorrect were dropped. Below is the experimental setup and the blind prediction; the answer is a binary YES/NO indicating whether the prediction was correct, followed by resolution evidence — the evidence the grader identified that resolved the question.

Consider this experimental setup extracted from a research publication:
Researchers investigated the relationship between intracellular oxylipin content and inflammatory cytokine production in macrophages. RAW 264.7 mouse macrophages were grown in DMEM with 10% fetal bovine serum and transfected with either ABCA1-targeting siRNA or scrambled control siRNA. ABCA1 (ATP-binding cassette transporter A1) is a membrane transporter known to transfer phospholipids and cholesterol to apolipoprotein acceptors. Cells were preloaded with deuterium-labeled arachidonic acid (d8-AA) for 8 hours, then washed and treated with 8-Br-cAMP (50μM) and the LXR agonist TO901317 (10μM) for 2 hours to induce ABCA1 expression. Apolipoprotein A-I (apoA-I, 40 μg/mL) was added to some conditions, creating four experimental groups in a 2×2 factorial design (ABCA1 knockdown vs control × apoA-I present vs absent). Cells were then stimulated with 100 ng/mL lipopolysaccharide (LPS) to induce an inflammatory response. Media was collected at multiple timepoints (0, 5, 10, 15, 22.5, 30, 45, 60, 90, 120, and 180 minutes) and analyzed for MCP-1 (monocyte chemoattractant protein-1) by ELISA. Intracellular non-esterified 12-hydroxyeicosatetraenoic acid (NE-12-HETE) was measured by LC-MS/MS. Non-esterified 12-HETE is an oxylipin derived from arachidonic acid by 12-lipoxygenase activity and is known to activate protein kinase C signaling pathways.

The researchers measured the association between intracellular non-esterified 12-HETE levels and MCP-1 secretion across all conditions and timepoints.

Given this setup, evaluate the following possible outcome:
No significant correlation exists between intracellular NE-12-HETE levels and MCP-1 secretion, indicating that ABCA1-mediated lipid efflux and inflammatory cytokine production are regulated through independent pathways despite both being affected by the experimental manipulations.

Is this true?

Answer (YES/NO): NO